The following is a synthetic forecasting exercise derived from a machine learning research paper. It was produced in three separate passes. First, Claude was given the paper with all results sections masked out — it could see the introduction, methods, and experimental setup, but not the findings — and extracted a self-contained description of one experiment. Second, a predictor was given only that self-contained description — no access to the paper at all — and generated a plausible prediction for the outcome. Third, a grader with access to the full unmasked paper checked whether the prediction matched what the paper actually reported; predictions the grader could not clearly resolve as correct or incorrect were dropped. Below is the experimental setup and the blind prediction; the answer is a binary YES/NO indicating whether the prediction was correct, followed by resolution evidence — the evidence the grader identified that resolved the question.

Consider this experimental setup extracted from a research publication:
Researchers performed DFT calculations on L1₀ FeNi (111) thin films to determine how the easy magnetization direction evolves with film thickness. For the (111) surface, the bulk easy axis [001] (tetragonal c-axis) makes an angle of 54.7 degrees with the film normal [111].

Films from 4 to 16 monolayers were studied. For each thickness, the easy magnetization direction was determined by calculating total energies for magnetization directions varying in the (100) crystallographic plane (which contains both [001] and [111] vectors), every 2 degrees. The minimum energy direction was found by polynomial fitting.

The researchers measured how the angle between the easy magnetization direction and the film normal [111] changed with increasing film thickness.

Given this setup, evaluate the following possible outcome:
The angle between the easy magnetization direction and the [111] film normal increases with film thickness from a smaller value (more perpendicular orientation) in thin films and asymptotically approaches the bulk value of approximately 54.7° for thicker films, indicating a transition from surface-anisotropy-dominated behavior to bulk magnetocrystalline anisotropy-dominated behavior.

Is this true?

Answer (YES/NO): NO